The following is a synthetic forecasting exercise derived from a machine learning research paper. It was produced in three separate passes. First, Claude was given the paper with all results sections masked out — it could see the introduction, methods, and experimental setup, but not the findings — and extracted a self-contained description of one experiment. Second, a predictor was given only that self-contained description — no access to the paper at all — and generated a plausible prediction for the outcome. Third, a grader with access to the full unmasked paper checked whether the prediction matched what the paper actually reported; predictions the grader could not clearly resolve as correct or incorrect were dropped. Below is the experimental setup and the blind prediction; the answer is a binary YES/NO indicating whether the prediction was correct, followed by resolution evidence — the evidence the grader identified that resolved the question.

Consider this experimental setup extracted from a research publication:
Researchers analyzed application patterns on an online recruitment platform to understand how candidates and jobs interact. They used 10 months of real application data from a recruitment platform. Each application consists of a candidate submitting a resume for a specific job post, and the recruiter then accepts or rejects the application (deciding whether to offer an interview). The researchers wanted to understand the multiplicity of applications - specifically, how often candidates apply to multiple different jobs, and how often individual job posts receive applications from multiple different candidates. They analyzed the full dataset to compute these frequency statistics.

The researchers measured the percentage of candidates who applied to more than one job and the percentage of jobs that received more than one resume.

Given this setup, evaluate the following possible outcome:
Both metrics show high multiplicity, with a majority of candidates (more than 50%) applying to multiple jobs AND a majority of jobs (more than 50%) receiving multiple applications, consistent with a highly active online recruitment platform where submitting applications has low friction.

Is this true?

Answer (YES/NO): NO